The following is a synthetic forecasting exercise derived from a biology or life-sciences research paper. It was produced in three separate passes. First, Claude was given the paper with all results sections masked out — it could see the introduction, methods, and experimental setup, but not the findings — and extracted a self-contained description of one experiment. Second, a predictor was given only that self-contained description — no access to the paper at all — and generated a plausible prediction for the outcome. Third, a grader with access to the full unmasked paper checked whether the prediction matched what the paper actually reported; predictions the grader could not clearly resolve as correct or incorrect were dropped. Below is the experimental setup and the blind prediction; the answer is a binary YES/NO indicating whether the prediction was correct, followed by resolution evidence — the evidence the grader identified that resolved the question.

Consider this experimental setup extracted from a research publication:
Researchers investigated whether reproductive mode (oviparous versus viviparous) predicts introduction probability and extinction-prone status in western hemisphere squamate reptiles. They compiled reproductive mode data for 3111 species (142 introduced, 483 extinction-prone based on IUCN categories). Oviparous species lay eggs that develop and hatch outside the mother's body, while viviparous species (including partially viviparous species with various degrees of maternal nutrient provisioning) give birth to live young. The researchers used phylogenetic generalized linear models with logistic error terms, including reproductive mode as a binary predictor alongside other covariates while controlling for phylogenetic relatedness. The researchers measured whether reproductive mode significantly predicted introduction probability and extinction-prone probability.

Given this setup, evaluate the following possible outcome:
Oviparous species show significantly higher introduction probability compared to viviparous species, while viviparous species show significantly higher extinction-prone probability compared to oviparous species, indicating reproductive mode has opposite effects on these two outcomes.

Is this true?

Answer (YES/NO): NO